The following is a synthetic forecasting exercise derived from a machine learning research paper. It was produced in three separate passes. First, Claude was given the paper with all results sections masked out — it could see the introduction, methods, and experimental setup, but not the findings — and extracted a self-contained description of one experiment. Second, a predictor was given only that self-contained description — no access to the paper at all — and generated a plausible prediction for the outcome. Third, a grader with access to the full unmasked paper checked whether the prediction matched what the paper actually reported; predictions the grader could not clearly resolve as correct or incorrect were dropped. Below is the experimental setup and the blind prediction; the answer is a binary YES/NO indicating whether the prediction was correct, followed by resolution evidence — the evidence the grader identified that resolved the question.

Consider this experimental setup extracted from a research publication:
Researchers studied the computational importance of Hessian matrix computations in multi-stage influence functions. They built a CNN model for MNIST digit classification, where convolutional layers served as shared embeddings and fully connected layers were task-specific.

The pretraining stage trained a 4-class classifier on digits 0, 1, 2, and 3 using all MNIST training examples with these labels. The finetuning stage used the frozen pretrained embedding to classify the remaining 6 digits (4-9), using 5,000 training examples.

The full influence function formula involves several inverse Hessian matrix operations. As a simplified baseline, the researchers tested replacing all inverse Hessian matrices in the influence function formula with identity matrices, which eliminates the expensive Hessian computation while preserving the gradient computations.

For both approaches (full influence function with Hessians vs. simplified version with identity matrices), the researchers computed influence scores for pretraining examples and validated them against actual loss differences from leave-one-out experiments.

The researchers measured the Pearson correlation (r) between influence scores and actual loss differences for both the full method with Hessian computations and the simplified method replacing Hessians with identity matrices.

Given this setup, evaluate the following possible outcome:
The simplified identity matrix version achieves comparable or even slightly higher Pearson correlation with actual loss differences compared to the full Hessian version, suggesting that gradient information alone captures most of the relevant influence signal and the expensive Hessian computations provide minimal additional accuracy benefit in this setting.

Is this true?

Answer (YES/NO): NO